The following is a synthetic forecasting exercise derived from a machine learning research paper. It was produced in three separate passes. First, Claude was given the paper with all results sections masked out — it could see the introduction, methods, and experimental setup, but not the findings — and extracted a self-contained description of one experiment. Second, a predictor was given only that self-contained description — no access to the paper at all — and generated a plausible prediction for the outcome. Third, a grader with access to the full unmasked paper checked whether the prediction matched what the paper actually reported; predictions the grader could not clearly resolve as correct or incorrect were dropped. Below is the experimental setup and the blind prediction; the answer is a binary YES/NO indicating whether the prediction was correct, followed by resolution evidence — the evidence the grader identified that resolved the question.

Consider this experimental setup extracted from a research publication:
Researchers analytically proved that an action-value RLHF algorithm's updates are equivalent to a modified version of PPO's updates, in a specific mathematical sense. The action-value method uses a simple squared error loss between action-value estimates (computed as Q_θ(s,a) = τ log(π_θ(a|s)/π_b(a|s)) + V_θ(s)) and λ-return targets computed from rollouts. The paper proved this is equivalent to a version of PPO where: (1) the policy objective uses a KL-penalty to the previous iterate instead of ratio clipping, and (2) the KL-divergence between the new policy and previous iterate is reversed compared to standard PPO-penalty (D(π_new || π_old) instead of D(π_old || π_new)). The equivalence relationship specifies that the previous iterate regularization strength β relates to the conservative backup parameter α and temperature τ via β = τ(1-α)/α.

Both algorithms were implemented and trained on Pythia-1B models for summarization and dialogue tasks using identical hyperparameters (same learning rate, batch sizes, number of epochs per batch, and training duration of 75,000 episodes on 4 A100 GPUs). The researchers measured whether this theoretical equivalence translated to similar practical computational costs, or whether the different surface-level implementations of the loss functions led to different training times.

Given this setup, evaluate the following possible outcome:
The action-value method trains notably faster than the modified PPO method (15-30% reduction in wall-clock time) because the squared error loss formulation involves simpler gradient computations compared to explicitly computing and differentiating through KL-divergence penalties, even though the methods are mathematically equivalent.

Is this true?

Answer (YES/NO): NO